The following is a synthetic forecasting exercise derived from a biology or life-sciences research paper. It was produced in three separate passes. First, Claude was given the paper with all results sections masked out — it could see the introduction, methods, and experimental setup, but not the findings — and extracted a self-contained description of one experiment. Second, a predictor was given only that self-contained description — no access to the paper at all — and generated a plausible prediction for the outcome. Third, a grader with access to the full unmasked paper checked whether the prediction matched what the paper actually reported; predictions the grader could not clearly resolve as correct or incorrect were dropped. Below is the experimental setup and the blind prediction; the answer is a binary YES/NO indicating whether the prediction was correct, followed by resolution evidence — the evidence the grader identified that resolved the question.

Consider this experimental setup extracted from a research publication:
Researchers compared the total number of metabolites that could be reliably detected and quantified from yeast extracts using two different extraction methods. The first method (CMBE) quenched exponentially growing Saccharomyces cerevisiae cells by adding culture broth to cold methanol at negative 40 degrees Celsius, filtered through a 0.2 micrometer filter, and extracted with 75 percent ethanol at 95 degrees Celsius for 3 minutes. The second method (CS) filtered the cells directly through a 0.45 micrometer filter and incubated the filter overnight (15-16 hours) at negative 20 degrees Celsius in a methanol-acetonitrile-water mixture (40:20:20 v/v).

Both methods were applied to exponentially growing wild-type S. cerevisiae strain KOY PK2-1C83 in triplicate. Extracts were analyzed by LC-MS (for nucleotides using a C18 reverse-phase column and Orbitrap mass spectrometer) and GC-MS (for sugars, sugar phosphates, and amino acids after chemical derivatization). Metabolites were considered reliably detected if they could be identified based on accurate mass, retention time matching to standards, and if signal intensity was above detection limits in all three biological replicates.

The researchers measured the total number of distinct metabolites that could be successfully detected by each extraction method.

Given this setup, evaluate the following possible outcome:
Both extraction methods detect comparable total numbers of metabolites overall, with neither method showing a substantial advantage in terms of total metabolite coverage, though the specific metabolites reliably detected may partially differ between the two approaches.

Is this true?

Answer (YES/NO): NO